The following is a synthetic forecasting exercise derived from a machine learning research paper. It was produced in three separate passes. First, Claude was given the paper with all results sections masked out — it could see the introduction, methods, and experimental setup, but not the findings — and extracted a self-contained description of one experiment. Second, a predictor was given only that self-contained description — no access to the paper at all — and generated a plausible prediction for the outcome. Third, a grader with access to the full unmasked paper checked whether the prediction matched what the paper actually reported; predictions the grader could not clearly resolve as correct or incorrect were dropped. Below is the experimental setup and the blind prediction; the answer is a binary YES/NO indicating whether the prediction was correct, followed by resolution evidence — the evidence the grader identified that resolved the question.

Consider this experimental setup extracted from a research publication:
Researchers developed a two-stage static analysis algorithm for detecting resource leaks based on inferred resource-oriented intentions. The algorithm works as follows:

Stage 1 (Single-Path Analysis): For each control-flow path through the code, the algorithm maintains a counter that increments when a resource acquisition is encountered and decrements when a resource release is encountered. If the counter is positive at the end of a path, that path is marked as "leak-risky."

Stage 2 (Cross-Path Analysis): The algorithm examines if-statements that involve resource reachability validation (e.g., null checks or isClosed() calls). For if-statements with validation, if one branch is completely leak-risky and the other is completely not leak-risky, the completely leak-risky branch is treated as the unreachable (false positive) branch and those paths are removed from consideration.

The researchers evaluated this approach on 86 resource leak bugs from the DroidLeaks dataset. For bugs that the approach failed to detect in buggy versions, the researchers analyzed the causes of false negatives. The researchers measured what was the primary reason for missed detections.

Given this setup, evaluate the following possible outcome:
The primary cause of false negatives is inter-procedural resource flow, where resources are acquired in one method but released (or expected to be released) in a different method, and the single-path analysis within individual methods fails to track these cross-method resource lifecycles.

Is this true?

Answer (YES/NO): NO